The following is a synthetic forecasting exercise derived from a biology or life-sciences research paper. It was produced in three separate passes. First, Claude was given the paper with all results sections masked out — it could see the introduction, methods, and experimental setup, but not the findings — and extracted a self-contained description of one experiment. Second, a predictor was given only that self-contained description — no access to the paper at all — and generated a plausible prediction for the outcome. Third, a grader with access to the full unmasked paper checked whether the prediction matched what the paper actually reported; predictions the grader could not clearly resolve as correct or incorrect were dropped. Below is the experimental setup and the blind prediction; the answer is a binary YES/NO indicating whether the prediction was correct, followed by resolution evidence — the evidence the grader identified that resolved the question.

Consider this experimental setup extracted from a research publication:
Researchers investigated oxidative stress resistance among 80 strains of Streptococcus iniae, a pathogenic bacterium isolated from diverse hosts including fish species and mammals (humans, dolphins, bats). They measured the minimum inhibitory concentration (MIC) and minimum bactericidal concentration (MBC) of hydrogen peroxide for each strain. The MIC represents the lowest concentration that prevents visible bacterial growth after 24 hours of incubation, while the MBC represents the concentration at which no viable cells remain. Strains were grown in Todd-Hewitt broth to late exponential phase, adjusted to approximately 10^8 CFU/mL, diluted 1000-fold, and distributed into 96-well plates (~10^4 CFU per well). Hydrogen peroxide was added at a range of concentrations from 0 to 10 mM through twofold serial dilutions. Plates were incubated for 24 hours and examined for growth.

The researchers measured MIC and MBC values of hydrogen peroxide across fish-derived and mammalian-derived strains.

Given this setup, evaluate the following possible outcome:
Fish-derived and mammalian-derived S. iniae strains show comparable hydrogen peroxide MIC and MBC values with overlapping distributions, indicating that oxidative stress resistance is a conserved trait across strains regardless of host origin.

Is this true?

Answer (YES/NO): NO